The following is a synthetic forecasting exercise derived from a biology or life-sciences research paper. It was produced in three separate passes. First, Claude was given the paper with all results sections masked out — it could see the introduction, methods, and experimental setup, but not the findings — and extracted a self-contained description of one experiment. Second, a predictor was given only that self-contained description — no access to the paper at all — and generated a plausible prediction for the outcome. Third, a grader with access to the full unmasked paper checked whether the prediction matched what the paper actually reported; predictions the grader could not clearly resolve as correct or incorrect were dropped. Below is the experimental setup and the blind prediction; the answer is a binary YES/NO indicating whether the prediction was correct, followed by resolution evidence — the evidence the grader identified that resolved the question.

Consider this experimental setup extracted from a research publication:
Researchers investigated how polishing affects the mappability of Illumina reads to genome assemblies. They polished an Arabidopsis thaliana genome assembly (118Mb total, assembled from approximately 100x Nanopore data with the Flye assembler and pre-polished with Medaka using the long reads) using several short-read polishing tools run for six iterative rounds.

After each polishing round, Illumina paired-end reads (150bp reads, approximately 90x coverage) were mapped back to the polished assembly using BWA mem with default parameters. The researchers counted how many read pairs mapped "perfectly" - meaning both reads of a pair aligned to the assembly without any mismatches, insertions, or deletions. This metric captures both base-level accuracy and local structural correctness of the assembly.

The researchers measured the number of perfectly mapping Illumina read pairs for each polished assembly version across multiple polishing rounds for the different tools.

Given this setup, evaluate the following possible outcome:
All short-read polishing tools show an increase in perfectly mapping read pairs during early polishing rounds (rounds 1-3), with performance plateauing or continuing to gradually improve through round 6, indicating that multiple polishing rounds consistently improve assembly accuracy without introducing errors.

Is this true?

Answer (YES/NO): NO